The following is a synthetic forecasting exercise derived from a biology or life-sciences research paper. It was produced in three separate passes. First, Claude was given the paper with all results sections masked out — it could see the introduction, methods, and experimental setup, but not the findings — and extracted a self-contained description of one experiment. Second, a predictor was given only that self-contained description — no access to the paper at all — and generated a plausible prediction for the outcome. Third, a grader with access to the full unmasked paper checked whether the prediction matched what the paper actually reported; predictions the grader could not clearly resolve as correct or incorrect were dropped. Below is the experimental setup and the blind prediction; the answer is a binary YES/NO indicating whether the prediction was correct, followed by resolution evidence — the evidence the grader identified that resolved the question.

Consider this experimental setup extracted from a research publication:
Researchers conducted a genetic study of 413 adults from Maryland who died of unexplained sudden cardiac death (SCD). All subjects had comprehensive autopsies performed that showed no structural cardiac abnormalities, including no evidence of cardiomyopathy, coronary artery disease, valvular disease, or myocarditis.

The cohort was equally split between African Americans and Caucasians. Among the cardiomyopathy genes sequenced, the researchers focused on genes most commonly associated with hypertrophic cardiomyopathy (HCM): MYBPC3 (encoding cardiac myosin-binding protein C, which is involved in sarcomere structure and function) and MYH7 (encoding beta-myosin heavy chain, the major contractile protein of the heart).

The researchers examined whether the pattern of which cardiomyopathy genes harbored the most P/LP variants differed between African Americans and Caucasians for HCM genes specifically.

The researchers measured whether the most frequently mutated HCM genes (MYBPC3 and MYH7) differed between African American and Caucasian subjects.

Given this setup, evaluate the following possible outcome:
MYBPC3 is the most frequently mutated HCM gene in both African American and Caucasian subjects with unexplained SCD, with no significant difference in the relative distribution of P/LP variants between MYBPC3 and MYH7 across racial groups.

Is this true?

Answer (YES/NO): NO